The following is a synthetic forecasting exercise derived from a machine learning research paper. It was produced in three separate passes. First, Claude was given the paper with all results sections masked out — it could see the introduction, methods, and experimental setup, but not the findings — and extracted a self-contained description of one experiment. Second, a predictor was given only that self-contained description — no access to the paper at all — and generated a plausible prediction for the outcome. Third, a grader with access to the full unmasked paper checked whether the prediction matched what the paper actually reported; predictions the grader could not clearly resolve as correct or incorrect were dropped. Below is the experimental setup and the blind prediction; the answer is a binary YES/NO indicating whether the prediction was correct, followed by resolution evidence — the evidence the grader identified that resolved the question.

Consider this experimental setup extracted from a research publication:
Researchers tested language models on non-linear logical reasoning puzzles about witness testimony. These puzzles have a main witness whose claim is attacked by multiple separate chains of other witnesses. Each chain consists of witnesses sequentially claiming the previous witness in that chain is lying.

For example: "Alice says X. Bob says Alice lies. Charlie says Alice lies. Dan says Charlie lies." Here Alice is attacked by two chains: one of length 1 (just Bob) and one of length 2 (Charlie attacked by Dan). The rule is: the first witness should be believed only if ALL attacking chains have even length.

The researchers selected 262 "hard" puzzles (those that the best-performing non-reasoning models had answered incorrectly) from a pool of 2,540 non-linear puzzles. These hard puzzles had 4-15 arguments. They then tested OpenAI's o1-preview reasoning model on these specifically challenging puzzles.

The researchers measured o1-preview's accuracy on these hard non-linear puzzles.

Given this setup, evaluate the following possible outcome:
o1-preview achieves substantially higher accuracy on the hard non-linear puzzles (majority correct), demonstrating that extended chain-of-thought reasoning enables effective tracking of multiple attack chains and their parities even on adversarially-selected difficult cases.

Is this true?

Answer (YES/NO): YES